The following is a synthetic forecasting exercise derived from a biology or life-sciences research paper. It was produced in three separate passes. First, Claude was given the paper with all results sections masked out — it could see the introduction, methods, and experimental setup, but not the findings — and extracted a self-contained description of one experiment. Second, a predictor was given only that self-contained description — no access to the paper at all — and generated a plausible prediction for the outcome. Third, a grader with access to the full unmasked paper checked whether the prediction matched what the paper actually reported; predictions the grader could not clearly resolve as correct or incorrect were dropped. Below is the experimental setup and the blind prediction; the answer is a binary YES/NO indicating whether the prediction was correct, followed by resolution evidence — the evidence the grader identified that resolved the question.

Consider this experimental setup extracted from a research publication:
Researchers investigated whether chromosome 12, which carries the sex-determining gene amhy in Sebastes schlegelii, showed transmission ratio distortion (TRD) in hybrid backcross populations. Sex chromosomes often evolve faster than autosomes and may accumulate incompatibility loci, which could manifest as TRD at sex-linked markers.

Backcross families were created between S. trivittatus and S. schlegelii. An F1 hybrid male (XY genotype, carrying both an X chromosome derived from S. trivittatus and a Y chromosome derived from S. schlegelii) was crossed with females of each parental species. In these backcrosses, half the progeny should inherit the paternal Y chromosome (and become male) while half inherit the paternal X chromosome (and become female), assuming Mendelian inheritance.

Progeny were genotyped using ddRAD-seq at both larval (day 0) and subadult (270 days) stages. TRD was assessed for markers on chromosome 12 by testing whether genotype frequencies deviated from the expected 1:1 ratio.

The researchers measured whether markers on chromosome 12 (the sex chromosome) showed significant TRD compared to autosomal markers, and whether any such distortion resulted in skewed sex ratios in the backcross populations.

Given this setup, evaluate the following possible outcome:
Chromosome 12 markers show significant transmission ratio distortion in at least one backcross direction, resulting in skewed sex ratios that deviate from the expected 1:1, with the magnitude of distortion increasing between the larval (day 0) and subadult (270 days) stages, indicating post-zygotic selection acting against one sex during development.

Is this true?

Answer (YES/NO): NO